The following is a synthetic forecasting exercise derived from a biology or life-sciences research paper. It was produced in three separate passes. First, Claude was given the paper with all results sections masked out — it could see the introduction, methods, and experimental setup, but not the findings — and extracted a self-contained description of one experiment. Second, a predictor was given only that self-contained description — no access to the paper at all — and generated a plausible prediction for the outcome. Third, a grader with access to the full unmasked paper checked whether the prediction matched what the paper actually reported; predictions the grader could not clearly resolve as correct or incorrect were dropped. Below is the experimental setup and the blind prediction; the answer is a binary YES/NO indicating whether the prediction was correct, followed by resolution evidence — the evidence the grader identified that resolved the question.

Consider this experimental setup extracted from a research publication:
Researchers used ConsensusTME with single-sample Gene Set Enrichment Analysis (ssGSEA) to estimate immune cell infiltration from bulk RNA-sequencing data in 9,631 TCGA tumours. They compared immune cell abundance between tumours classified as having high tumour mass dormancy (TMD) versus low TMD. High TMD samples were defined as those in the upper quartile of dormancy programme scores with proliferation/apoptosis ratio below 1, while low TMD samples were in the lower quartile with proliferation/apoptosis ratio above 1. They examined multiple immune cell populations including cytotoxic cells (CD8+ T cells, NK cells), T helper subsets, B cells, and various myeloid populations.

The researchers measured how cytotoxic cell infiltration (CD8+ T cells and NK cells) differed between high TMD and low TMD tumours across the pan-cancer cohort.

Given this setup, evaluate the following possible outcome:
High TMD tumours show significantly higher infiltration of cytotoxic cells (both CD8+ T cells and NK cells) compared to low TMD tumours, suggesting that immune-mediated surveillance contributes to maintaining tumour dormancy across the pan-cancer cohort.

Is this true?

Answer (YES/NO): NO